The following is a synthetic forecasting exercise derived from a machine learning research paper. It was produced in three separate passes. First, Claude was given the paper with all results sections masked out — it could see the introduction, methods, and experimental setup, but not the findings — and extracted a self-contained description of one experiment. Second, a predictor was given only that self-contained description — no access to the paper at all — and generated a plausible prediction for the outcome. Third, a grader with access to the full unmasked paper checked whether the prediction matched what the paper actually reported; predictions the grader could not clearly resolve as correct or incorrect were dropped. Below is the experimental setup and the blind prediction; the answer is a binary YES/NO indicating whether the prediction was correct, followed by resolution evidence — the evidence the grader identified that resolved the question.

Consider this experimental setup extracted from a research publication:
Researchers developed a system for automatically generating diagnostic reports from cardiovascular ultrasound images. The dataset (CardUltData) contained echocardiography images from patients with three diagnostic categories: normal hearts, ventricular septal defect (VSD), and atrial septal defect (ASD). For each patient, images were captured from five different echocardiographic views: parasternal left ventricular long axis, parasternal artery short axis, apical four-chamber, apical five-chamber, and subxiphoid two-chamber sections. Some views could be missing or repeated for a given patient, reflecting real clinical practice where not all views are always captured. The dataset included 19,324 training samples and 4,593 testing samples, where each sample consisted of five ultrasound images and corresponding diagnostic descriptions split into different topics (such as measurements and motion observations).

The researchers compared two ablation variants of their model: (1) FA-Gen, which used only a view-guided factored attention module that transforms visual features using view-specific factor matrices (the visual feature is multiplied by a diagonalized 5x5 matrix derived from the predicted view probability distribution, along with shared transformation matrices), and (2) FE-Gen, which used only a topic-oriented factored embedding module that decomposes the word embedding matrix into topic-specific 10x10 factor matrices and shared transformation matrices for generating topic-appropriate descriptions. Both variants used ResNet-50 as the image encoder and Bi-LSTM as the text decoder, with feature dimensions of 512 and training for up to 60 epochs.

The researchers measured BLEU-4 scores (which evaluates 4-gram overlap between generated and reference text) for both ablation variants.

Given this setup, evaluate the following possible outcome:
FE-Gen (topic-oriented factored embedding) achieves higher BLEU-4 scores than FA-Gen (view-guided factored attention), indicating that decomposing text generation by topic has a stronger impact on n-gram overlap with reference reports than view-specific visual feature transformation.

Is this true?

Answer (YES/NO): YES